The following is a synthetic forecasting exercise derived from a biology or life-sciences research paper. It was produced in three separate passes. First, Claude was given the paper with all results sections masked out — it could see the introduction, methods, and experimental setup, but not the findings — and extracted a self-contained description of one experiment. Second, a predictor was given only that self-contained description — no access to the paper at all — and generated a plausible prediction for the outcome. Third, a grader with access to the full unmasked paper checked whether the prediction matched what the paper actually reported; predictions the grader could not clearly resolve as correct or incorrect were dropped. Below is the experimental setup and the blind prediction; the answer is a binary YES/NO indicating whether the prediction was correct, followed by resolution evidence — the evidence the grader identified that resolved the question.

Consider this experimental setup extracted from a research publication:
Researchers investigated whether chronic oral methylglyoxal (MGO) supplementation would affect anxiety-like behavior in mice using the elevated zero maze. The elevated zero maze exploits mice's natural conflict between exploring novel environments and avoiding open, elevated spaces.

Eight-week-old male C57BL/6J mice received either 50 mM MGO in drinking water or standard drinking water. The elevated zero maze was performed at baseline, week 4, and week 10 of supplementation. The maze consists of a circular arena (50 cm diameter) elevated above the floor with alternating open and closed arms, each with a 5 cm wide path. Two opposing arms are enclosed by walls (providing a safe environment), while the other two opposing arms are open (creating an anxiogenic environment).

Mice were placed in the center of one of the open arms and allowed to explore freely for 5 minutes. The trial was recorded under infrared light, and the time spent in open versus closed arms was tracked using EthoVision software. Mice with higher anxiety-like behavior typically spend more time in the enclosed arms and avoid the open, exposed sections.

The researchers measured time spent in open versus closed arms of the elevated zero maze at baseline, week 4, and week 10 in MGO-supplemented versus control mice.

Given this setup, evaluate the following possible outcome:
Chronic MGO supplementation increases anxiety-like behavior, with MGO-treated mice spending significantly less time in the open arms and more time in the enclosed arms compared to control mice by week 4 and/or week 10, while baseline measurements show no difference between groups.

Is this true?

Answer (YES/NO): NO